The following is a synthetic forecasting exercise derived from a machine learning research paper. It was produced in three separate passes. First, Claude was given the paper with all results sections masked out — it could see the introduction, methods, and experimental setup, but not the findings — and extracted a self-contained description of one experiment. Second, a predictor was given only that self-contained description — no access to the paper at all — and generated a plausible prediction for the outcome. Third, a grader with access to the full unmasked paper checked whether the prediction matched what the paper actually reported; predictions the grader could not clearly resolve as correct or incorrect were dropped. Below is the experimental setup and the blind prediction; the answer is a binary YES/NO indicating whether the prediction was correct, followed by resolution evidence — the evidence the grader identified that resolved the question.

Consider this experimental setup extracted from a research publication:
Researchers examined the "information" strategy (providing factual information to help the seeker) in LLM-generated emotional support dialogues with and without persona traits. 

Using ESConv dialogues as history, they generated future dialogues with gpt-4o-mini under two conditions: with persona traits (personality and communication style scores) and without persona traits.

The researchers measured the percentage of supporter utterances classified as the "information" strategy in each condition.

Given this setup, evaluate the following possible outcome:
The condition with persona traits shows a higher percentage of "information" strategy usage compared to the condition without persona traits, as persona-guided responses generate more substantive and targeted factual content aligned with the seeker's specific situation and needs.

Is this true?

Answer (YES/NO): NO